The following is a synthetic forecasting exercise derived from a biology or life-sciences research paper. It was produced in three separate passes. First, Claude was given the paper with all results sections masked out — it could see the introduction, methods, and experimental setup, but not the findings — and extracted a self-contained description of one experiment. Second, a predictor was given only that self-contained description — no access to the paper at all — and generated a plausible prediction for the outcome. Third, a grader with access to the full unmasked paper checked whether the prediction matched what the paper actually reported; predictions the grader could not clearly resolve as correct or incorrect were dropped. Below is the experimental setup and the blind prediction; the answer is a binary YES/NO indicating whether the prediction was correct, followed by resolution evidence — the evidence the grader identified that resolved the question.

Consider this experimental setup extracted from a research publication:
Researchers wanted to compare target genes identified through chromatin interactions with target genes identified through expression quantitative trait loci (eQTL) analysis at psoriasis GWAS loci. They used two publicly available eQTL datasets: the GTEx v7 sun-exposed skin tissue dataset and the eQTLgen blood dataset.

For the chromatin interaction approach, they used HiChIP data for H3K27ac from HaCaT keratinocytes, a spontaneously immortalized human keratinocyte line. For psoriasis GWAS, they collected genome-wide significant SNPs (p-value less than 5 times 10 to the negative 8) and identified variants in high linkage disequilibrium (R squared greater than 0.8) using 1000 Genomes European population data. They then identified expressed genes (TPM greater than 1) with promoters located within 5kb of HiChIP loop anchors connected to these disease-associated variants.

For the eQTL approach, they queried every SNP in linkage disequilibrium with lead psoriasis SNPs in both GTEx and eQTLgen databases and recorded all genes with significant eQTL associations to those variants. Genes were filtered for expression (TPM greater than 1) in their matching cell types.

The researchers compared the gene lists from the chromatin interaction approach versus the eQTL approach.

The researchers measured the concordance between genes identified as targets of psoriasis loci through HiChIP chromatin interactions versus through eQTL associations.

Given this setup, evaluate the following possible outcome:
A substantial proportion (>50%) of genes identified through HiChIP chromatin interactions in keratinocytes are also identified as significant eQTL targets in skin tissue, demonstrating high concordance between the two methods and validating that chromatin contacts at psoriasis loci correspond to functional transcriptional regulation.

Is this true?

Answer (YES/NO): NO